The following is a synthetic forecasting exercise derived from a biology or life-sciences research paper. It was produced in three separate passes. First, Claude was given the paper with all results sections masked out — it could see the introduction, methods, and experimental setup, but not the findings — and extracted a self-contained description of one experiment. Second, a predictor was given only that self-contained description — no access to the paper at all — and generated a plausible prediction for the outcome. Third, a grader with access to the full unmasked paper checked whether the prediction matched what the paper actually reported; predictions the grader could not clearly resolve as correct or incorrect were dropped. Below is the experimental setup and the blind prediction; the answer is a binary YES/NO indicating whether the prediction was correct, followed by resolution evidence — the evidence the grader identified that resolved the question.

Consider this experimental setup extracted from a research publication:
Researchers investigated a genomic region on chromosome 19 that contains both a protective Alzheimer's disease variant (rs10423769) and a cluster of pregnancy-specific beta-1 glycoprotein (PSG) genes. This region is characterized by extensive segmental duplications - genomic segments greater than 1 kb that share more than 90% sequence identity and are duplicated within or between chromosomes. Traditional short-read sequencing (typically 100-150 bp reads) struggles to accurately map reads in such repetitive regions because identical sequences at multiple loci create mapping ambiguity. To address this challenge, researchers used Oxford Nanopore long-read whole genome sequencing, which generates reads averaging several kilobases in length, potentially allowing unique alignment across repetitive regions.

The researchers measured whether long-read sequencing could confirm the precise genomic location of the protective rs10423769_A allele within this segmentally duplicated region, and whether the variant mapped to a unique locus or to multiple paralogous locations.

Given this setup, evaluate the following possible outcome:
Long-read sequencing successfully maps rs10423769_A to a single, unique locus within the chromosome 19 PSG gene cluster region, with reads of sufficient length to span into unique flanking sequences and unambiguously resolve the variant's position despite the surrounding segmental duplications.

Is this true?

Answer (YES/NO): YES